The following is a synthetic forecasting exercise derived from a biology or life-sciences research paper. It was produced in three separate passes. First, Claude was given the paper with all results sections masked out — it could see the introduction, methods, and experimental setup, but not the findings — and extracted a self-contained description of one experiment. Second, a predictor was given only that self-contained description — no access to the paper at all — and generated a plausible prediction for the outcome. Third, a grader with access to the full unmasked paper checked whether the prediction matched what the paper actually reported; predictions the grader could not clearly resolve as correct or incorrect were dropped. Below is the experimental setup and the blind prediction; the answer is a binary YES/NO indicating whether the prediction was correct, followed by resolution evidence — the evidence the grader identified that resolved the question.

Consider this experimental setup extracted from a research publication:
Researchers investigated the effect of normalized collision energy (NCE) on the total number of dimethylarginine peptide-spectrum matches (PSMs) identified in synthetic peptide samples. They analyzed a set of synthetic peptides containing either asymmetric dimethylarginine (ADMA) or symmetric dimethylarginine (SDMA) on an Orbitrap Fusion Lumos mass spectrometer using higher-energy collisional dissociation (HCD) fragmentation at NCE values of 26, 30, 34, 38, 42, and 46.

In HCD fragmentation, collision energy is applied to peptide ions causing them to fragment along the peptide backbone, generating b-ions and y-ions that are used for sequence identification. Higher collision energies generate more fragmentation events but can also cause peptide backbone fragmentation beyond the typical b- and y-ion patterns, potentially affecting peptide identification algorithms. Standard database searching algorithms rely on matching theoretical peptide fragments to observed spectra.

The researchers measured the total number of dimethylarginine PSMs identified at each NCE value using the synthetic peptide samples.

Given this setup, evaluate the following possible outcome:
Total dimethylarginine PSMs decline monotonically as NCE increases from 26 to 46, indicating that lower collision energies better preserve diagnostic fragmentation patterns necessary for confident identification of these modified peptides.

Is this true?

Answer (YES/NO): NO